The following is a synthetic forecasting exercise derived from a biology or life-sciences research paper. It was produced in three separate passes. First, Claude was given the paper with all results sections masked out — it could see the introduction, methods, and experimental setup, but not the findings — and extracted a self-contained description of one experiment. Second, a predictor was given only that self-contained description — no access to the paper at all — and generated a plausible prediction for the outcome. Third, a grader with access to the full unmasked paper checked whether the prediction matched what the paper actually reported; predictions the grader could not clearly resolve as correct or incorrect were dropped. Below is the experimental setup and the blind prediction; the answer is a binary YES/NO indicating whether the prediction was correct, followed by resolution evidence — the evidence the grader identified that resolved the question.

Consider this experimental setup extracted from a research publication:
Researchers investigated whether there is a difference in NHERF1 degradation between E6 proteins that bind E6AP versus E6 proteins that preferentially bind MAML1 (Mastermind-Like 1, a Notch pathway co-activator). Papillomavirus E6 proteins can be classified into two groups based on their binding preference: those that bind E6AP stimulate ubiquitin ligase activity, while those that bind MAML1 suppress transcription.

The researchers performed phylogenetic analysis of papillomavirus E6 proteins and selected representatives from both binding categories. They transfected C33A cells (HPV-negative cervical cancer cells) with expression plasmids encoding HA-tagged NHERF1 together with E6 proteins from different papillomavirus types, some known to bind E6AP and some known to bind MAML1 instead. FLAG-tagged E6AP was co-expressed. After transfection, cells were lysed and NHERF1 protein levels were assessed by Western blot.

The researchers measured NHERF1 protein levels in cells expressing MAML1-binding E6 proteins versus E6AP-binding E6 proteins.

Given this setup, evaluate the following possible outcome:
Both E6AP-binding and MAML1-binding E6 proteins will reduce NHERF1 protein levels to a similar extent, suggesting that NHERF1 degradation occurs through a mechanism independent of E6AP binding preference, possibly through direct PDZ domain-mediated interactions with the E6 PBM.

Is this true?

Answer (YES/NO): NO